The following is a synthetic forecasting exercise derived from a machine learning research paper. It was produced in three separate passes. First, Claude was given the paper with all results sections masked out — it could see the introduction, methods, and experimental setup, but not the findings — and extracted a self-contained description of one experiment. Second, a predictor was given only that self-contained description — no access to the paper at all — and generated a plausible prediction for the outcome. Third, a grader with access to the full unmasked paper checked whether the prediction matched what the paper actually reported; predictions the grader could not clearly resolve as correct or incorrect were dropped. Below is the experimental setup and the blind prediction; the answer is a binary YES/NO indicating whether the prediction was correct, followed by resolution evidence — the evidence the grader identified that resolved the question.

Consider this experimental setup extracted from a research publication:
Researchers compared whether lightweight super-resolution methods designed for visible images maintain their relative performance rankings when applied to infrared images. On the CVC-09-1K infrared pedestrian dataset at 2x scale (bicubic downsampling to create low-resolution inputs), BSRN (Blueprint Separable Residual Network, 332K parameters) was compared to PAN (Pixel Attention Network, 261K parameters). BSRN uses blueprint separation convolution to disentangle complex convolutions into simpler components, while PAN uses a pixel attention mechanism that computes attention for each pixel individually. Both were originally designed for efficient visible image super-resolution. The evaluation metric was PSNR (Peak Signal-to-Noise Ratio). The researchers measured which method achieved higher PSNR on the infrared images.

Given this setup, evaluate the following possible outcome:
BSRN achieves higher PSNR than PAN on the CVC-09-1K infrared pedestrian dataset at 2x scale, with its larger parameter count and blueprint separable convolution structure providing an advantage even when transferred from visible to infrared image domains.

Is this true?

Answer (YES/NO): YES